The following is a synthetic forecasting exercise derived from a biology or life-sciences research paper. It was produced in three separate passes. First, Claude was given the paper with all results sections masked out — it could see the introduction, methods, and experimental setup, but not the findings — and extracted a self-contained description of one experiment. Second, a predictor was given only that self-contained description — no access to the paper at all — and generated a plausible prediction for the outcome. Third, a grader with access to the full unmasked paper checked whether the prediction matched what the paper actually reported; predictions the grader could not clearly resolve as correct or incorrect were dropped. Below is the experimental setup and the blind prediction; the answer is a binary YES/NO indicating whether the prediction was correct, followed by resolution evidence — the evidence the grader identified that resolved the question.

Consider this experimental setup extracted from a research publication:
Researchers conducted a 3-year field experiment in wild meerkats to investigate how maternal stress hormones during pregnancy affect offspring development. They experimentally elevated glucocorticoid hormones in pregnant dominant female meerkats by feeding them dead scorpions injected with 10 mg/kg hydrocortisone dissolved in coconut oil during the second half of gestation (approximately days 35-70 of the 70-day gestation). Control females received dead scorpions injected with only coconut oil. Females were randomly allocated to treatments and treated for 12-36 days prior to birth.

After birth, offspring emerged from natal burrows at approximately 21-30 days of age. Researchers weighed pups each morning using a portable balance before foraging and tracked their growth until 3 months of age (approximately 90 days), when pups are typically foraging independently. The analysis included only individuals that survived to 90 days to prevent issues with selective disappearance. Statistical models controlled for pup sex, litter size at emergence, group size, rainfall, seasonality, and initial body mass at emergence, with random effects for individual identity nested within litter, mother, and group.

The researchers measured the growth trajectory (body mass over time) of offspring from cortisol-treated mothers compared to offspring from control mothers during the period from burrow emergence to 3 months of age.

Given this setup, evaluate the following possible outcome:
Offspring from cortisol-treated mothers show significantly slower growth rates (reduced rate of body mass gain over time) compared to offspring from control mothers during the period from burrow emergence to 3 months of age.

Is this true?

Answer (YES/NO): NO